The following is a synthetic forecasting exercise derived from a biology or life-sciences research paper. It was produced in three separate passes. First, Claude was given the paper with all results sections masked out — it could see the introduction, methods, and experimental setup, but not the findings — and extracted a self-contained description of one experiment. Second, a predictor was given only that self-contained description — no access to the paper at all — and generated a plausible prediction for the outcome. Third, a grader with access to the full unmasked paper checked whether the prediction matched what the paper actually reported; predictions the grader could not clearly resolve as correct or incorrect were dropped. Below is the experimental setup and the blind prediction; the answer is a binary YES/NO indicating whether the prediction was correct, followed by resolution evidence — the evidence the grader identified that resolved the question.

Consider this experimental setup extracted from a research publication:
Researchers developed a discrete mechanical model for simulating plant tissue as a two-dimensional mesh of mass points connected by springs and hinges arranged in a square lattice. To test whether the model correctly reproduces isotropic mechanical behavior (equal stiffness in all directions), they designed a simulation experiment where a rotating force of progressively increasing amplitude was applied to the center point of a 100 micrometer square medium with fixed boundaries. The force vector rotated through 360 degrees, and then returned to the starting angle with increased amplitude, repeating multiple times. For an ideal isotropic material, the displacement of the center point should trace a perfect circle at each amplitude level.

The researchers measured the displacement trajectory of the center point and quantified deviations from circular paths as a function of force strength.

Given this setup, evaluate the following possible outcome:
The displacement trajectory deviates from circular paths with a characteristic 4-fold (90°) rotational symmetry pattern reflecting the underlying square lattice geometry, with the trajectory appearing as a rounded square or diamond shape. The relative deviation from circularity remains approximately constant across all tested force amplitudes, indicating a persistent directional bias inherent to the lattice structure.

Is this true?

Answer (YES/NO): NO